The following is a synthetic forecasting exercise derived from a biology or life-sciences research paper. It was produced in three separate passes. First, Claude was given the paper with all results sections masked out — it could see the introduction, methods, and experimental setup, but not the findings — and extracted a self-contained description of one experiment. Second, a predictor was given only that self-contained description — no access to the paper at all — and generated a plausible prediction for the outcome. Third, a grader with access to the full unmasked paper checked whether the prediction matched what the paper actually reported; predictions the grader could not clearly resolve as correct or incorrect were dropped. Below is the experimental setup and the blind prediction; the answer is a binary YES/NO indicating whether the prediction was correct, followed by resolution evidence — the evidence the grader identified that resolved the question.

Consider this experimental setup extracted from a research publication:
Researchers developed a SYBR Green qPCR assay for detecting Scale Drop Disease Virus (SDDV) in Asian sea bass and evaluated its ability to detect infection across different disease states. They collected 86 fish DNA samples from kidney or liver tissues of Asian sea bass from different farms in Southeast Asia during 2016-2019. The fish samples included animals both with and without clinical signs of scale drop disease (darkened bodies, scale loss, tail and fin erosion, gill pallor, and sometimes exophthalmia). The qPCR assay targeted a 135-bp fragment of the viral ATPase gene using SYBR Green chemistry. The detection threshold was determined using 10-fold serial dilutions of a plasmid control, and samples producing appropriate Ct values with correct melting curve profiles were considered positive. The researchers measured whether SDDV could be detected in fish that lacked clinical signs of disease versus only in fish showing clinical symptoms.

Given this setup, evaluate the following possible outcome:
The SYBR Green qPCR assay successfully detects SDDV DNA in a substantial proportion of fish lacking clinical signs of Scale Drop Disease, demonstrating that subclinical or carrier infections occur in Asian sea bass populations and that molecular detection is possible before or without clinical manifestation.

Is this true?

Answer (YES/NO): YES